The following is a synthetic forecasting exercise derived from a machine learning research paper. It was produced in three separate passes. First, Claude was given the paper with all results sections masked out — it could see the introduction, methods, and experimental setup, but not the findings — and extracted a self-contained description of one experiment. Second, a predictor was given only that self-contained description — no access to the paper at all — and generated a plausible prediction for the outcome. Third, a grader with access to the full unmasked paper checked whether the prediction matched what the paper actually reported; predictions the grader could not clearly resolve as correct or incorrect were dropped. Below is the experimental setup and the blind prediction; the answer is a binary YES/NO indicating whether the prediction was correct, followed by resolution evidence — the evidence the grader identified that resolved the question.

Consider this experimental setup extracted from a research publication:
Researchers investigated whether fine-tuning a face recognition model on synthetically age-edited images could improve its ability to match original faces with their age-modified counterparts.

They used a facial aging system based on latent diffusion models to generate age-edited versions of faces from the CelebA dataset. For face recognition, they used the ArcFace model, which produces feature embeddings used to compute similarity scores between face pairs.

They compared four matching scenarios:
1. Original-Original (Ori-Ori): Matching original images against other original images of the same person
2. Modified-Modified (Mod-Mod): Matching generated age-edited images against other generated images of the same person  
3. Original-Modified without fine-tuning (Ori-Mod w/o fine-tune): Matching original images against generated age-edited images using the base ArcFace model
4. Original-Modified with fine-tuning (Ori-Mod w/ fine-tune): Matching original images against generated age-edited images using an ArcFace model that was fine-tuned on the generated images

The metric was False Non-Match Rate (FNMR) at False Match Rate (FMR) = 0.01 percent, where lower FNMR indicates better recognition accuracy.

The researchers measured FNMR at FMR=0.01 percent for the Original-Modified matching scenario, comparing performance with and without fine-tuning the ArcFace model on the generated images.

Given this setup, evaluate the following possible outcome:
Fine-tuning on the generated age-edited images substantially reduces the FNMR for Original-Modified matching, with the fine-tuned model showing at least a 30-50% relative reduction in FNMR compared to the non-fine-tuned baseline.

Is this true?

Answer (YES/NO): YES